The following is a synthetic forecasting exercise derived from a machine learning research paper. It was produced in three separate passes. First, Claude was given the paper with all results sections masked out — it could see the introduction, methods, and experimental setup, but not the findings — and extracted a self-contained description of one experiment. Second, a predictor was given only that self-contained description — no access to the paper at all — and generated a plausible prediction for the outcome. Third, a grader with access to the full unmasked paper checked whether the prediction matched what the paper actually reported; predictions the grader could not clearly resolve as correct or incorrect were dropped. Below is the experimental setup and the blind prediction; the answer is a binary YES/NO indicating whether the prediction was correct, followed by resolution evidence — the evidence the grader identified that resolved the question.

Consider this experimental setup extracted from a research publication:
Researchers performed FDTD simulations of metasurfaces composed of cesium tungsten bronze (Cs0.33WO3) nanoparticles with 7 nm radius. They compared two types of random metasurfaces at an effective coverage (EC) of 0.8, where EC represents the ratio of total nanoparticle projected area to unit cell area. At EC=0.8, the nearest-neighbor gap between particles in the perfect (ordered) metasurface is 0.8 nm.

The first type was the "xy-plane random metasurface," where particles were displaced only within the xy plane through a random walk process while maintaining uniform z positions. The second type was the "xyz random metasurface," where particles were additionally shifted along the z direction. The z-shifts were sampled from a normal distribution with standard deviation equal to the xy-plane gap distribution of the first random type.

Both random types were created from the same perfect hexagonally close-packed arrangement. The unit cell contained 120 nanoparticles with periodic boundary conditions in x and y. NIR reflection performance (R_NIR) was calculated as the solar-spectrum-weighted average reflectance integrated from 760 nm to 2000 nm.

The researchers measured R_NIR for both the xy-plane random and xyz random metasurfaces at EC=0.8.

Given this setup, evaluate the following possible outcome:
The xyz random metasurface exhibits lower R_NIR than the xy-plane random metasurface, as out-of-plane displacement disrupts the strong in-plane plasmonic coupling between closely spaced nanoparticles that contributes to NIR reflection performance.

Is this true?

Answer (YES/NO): NO